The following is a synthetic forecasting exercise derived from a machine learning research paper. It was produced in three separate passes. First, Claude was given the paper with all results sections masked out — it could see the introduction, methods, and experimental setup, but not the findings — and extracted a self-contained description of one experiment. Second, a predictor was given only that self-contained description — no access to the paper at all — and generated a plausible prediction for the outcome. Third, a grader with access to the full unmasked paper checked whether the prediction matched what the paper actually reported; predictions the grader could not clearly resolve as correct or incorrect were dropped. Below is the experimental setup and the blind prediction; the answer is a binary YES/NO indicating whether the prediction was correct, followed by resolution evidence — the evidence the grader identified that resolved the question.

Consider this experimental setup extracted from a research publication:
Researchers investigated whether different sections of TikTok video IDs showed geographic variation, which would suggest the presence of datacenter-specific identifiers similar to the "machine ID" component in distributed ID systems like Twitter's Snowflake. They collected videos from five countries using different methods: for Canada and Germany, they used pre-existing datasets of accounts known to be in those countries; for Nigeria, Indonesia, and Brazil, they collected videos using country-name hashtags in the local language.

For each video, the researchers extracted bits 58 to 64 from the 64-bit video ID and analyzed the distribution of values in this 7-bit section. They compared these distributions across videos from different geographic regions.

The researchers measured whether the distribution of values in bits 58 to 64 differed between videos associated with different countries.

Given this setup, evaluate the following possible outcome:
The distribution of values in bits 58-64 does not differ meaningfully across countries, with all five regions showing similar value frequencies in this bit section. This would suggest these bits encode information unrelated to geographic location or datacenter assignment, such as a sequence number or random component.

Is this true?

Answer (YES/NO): NO